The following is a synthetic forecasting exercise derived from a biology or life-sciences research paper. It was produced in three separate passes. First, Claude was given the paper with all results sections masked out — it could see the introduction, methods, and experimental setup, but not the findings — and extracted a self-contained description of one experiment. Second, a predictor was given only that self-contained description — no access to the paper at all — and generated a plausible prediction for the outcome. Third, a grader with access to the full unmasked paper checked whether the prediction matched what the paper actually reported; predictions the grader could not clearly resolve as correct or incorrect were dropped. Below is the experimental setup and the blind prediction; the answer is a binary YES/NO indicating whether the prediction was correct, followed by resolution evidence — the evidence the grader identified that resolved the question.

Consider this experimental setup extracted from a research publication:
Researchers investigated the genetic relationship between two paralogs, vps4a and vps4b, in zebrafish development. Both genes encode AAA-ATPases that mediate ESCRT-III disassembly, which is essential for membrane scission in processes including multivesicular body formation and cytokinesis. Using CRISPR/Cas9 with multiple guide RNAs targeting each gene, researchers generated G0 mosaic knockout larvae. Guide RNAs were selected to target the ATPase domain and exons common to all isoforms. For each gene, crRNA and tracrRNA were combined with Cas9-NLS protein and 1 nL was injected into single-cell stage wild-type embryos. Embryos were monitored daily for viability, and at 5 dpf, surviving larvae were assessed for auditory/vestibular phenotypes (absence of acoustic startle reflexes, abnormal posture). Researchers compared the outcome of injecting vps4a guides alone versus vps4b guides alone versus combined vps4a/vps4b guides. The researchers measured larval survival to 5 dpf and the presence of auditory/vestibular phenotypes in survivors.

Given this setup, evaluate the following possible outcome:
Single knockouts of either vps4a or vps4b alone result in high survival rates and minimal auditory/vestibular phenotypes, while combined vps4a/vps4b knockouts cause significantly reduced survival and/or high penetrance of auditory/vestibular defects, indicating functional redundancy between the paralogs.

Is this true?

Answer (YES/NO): NO